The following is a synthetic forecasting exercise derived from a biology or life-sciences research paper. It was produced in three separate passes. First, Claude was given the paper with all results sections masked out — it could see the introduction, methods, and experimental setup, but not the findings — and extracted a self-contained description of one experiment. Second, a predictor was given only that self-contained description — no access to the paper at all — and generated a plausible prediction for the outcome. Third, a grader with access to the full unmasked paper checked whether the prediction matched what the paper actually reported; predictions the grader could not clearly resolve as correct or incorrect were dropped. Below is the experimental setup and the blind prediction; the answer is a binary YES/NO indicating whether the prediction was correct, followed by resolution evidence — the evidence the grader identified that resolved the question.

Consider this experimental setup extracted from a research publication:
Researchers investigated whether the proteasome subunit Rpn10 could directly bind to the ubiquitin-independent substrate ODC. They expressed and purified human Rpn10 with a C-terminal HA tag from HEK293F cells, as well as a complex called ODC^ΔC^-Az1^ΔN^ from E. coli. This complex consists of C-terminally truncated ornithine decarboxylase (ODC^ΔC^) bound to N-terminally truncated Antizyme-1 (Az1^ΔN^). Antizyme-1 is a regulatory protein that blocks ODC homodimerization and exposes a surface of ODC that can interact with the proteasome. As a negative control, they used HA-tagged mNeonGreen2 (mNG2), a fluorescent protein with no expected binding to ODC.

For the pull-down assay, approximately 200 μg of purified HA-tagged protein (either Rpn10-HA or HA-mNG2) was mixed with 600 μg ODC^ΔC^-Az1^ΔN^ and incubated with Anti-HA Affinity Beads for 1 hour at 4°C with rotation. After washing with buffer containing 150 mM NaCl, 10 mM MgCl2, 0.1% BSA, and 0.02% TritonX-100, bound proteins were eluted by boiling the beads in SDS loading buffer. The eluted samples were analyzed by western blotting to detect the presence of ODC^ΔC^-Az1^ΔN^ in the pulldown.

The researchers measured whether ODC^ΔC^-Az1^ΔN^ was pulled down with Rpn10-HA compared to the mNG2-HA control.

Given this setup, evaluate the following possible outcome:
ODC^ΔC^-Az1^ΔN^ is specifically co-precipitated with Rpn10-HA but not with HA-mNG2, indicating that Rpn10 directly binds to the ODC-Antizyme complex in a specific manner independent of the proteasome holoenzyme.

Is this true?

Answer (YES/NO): YES